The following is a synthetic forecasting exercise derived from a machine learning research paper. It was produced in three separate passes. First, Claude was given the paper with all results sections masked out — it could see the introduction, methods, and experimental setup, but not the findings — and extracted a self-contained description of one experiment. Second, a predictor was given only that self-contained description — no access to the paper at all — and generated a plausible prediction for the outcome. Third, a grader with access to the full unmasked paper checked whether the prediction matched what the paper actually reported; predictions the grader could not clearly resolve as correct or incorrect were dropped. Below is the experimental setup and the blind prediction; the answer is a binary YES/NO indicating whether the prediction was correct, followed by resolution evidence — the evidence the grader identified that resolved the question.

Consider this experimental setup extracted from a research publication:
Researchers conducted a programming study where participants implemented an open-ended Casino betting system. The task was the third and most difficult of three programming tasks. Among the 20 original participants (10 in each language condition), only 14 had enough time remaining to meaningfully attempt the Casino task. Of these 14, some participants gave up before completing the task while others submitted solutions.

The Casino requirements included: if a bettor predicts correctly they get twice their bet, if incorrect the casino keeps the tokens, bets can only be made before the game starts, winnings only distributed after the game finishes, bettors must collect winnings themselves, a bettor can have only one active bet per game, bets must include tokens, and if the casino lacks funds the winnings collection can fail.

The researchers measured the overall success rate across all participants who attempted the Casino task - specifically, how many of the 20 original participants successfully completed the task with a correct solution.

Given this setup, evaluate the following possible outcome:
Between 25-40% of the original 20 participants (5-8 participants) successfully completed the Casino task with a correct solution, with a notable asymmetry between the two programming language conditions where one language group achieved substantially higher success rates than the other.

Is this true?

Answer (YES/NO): NO